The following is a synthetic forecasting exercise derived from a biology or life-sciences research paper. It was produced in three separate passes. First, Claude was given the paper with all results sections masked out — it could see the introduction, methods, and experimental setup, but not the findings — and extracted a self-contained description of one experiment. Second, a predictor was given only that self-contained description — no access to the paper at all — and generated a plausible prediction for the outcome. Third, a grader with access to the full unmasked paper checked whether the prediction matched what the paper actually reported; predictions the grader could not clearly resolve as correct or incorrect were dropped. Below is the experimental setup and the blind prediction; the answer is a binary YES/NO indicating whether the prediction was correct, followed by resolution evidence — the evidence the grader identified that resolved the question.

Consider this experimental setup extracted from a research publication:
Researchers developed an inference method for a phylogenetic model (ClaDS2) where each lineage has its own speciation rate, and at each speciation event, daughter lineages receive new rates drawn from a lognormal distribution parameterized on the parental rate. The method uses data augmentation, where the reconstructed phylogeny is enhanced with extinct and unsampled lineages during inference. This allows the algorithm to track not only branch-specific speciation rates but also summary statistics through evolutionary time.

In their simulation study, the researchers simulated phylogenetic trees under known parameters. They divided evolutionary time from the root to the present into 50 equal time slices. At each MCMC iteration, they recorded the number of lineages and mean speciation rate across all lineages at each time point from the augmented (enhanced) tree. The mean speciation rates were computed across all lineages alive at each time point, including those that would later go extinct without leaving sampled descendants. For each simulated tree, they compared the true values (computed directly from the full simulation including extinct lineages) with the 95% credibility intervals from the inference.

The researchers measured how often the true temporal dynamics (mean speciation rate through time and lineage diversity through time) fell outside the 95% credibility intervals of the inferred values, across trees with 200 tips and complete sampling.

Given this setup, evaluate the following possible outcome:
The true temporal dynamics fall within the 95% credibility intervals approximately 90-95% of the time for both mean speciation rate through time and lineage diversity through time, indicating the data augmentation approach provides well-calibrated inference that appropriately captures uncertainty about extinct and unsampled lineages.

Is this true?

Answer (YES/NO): NO